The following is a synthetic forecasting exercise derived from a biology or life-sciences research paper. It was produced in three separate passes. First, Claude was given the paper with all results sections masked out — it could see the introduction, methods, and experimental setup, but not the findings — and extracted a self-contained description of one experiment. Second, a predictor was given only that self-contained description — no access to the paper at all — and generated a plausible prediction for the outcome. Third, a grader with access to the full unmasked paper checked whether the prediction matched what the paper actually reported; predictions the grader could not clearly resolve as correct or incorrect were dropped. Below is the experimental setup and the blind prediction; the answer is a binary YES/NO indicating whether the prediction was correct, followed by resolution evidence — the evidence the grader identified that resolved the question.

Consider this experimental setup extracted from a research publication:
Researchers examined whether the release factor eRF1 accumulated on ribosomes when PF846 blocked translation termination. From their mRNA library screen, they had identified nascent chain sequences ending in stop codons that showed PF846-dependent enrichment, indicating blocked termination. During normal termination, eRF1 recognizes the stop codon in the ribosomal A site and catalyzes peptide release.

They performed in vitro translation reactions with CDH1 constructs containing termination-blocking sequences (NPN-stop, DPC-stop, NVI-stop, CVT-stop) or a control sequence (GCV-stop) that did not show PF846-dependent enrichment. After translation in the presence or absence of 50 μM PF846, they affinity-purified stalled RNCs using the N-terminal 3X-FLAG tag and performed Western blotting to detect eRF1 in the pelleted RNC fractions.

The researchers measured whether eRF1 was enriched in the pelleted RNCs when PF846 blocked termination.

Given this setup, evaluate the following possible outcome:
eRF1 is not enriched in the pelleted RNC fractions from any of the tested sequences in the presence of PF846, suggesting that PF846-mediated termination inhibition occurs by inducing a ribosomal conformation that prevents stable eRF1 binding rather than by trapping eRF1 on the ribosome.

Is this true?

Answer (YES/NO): YES